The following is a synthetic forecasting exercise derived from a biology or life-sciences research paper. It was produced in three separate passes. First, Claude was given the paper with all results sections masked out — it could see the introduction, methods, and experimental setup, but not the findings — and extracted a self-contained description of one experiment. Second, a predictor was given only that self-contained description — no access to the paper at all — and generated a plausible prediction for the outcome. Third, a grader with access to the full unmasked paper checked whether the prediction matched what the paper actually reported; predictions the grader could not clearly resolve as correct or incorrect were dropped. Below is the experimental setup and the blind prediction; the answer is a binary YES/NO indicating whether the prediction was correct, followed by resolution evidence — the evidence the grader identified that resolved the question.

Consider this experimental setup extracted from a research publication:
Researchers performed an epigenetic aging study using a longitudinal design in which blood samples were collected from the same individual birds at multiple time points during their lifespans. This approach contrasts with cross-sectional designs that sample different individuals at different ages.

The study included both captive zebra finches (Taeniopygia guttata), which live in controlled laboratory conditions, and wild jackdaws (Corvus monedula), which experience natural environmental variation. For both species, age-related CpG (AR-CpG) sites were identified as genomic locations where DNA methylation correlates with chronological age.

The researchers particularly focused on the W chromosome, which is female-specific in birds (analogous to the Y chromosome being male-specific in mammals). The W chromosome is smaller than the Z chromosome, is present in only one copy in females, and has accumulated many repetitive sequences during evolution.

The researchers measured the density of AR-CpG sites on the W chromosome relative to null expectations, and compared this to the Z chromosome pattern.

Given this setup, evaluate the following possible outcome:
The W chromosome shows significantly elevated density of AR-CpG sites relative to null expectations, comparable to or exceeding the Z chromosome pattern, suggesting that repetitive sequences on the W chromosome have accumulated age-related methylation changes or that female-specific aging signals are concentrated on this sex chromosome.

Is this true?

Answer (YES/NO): YES